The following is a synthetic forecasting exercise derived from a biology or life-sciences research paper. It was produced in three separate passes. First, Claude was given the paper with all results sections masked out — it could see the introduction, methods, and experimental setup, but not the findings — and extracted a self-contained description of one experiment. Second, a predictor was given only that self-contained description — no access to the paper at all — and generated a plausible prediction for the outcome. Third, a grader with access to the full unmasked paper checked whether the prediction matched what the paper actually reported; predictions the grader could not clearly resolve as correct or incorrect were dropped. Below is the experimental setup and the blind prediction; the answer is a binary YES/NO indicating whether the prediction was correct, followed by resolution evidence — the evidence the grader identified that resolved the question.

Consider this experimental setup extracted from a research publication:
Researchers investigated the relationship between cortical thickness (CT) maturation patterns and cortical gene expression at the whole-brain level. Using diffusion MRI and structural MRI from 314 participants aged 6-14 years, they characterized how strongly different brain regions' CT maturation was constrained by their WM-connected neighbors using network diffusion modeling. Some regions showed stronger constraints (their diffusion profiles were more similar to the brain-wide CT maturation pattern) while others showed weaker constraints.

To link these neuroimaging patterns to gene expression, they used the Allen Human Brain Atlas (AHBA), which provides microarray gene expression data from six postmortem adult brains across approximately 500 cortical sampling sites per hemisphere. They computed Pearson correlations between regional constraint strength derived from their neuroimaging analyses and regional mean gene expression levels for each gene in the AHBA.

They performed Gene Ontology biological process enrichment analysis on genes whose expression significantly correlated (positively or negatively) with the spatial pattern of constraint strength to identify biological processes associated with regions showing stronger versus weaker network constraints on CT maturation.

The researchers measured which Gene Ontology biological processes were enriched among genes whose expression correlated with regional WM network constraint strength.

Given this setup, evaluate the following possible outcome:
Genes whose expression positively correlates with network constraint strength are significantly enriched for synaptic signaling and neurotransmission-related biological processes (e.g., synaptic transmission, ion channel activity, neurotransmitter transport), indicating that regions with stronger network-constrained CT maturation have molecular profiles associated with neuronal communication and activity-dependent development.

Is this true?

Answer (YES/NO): NO